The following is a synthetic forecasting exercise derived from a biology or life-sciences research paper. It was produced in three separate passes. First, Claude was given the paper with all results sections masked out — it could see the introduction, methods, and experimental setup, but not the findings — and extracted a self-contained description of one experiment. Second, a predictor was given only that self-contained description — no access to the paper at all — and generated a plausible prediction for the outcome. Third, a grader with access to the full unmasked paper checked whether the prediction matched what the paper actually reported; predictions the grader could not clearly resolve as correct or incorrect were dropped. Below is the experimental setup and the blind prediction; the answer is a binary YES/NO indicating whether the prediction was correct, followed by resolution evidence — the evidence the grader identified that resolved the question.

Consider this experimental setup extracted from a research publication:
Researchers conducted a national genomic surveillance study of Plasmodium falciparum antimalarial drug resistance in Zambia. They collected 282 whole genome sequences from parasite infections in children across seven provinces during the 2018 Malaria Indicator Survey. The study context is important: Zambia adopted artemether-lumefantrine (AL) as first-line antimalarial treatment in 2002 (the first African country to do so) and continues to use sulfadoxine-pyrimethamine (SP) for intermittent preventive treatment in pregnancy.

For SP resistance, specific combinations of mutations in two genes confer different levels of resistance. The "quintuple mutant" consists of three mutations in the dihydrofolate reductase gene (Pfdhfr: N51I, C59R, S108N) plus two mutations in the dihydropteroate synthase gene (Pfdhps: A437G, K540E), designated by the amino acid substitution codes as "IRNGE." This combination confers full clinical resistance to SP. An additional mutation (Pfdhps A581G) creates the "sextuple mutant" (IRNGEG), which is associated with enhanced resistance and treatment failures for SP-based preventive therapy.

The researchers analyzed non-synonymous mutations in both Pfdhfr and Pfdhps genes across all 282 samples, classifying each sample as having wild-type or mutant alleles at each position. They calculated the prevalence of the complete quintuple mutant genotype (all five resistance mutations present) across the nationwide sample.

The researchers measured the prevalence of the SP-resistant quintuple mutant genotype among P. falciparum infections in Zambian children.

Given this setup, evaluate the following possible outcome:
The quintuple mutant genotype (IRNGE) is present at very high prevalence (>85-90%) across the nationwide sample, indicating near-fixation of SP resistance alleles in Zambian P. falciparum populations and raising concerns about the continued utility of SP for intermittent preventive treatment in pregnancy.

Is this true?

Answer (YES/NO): NO